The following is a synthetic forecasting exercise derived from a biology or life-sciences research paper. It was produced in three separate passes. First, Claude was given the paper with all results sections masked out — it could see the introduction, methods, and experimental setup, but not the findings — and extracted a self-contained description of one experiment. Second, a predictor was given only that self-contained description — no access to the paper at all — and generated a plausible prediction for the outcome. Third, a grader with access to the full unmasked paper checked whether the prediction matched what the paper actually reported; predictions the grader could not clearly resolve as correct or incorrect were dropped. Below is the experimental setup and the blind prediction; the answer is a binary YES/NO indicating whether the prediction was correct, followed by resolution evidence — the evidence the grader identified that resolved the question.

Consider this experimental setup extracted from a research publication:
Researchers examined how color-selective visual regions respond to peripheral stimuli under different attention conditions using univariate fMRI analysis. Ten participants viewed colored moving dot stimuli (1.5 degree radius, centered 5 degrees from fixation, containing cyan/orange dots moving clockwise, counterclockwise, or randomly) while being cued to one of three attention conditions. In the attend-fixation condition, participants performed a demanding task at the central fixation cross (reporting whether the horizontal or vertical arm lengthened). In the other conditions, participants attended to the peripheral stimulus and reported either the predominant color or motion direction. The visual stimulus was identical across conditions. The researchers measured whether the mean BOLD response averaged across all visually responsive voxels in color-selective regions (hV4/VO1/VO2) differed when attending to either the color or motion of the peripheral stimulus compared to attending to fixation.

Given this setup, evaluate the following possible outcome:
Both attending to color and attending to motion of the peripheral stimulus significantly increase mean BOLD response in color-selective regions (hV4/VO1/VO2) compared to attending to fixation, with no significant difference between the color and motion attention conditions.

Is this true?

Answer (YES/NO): YES